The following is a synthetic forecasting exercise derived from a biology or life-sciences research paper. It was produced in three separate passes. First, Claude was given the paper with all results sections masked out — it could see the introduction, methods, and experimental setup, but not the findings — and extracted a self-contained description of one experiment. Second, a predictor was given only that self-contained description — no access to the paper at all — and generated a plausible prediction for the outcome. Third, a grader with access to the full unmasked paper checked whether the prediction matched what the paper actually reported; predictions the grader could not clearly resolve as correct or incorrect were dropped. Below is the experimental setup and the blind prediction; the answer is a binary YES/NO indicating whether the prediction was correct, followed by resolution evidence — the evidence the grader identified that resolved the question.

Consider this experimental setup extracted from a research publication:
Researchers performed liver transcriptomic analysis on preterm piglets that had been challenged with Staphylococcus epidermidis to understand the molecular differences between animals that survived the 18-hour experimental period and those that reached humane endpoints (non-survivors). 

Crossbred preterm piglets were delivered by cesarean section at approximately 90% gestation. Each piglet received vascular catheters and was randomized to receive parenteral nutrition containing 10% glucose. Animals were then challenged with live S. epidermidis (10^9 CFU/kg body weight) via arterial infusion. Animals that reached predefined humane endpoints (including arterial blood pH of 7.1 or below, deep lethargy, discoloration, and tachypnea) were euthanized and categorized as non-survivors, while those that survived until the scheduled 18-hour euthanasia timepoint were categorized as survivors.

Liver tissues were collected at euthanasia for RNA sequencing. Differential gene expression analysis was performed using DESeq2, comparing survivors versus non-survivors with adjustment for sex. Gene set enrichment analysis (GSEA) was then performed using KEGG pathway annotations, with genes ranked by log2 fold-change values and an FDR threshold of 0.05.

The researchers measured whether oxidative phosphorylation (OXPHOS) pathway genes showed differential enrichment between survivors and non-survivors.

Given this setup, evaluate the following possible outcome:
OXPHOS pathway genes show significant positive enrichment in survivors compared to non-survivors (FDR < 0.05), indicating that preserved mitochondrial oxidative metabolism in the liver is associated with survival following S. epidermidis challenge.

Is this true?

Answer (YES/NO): YES